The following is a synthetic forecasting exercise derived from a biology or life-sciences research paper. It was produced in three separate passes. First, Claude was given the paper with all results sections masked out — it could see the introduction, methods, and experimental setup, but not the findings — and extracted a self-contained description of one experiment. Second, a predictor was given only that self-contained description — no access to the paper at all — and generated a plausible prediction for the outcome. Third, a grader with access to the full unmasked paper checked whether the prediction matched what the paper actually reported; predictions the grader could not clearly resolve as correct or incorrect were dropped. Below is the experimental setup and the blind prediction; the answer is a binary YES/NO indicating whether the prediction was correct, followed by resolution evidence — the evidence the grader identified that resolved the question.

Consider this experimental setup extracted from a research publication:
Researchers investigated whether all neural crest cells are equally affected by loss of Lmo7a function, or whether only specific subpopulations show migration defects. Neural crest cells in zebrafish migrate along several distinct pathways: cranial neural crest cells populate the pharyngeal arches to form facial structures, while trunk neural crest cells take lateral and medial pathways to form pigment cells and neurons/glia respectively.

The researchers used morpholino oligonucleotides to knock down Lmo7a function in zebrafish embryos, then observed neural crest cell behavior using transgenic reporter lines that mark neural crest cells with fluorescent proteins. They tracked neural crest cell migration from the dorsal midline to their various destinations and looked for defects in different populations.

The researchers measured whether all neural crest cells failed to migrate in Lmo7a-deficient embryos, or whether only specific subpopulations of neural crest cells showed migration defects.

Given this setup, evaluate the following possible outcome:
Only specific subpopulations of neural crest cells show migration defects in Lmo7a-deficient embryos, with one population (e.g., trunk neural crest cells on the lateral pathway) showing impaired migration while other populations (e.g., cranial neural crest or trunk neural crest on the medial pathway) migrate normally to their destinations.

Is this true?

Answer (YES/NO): NO